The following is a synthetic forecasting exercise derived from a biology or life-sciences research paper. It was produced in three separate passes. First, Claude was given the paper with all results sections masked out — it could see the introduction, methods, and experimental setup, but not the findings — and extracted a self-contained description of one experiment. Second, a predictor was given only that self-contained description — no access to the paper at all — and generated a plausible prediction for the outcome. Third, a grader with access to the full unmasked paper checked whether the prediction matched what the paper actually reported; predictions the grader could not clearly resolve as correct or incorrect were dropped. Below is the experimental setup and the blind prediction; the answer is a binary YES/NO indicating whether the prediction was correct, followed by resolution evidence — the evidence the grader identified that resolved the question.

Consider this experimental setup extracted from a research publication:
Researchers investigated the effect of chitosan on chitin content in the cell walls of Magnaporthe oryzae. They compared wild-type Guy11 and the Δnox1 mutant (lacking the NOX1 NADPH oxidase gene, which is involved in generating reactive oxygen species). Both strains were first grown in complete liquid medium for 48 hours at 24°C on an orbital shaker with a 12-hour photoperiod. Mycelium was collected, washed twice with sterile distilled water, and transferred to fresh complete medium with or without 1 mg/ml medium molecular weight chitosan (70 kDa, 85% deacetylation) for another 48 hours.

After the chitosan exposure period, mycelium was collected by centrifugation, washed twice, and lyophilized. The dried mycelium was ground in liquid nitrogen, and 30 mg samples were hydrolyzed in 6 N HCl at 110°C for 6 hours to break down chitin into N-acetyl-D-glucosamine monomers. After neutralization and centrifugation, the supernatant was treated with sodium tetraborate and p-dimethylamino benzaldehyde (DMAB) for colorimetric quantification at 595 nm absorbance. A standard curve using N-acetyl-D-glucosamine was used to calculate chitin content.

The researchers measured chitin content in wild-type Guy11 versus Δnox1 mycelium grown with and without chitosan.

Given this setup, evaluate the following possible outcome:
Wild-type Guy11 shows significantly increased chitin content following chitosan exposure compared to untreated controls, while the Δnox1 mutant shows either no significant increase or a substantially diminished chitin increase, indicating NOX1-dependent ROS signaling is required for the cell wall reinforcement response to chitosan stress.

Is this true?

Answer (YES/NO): NO